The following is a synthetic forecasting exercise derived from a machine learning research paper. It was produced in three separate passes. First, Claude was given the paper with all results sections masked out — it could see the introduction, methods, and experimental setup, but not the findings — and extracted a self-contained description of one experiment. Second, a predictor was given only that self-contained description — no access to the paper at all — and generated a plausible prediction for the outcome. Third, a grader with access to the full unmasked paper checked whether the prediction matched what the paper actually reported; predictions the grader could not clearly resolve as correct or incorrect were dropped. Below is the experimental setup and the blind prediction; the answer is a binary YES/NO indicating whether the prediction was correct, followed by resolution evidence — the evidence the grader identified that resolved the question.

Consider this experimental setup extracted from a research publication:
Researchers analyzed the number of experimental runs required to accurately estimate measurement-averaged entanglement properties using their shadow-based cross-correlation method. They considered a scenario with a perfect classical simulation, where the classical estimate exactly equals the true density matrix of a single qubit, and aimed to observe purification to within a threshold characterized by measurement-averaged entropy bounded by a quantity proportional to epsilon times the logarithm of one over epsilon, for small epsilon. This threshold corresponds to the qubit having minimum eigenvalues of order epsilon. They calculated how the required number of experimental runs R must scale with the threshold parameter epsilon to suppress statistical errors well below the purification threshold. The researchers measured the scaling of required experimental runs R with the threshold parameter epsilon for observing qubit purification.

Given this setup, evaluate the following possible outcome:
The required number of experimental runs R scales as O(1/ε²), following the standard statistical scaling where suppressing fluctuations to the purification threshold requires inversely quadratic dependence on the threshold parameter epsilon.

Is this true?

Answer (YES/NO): YES